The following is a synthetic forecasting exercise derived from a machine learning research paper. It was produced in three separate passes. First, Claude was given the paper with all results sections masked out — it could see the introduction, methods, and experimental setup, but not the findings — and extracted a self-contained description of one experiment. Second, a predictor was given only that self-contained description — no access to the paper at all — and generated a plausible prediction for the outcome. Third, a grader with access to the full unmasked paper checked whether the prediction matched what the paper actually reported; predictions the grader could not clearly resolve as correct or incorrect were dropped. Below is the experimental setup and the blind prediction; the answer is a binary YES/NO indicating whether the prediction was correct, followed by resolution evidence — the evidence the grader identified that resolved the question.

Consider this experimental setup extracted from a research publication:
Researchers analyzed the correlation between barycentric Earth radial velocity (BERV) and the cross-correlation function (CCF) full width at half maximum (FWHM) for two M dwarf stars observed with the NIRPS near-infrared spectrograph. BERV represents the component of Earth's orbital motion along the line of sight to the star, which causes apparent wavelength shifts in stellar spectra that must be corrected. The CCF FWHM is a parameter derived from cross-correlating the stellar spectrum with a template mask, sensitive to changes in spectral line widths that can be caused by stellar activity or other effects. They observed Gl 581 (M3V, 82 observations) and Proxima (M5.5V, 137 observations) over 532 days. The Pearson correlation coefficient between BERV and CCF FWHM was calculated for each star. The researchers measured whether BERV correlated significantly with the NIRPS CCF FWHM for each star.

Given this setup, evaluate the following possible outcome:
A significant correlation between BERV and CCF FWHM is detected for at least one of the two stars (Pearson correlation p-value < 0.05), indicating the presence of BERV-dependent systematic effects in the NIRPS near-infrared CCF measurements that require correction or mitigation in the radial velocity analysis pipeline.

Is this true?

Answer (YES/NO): YES